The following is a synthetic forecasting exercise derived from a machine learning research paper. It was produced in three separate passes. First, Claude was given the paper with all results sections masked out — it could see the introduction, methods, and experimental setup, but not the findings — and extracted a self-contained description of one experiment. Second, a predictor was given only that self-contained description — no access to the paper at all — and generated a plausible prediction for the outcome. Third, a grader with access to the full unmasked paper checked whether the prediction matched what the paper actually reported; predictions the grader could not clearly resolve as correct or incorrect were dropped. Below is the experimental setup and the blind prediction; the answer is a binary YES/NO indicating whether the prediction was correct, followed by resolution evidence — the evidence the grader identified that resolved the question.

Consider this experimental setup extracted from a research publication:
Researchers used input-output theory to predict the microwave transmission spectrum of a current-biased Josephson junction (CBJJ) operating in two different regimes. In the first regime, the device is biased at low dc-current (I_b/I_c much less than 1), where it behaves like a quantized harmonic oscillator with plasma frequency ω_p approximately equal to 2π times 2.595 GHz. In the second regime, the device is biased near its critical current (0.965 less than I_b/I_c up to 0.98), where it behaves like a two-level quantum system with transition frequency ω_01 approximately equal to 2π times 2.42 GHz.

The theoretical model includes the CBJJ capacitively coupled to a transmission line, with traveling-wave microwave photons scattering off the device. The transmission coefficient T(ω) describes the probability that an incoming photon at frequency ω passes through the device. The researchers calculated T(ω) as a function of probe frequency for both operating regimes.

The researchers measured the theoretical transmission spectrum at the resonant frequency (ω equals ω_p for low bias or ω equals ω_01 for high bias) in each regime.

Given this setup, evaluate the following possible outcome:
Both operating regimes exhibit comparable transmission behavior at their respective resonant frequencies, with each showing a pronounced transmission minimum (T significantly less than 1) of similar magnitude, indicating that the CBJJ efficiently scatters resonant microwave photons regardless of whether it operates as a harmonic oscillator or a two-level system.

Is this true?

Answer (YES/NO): NO